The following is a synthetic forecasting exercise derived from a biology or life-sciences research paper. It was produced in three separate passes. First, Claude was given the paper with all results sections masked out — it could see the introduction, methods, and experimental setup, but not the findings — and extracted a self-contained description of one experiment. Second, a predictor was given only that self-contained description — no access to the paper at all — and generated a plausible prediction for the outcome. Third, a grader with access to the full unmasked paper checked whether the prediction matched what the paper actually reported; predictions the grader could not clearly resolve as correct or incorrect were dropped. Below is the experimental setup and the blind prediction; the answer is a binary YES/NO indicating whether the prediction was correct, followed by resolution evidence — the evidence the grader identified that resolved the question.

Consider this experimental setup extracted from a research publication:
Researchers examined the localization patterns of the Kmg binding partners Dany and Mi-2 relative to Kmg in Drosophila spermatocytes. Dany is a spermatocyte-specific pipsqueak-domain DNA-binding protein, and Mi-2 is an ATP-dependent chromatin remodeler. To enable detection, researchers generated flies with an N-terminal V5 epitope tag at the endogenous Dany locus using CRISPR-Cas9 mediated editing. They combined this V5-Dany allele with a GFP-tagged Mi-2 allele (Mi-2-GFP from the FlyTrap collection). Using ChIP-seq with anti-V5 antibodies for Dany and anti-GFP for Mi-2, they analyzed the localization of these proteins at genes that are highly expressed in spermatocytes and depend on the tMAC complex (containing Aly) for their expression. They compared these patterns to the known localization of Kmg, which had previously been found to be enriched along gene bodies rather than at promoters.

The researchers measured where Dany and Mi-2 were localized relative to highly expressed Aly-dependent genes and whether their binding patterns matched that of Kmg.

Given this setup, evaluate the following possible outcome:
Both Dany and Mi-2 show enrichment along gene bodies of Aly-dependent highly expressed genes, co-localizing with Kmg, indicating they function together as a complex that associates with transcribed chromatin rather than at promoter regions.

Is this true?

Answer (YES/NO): YES